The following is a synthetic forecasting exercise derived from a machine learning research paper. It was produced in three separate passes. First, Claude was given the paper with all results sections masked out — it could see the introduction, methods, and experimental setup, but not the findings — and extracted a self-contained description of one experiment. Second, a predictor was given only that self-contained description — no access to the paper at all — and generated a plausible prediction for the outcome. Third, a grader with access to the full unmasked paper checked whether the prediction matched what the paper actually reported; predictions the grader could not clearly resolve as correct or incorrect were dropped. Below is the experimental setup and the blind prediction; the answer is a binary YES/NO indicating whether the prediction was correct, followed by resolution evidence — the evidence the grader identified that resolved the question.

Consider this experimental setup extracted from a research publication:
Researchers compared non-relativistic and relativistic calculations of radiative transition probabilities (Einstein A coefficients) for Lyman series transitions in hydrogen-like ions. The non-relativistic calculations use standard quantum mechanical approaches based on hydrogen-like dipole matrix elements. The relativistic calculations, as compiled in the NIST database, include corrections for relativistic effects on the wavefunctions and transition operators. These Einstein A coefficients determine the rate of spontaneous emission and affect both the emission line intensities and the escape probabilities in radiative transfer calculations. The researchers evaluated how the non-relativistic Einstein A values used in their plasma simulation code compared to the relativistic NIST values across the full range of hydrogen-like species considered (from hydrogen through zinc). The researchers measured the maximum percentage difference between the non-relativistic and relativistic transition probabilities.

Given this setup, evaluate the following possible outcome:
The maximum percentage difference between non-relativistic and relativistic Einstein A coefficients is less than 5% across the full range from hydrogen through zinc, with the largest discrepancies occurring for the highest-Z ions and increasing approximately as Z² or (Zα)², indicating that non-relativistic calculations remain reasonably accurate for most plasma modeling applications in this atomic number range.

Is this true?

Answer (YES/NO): NO